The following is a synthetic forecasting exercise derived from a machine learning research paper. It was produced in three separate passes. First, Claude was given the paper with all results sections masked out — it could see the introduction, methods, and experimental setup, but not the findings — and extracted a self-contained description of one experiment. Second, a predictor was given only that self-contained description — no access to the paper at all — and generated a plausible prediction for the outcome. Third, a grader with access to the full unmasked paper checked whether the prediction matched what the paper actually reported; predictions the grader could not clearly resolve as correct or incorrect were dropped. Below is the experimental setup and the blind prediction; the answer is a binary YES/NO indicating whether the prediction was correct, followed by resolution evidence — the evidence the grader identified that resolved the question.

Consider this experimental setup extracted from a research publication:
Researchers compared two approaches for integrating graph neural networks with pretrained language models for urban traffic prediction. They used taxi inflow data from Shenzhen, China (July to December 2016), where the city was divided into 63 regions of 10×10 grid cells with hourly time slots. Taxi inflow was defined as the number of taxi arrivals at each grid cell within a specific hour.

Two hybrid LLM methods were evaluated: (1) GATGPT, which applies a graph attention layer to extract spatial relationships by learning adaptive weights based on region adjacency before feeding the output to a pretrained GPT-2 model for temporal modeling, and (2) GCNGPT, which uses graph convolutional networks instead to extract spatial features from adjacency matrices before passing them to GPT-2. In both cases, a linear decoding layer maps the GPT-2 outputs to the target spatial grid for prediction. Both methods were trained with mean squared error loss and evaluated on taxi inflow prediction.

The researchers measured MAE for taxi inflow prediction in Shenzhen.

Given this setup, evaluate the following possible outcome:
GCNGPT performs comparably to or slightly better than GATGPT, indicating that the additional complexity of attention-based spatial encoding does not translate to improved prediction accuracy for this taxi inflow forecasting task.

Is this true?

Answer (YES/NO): NO